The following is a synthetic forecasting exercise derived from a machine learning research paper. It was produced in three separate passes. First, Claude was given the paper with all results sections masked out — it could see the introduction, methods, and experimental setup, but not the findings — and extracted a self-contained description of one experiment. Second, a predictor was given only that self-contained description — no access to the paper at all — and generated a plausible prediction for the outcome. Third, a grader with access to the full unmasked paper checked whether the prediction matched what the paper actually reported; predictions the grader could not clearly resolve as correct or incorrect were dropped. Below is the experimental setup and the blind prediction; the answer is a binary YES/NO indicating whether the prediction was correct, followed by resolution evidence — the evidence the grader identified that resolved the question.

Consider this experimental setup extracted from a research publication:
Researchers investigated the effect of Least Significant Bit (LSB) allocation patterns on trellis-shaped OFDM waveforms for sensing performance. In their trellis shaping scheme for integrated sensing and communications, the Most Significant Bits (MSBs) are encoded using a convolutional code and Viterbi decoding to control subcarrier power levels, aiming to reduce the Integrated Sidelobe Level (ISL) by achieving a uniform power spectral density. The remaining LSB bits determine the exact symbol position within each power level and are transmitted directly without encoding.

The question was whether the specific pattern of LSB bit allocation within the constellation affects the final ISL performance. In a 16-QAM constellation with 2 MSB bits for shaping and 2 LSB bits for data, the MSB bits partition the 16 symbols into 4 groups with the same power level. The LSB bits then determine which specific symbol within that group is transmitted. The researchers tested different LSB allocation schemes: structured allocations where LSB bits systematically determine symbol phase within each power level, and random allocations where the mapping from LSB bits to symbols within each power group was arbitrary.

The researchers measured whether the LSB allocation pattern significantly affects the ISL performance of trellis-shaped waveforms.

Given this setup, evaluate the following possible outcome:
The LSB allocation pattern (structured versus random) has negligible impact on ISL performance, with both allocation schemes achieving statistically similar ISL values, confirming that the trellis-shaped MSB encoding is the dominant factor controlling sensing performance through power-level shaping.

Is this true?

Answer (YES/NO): YES